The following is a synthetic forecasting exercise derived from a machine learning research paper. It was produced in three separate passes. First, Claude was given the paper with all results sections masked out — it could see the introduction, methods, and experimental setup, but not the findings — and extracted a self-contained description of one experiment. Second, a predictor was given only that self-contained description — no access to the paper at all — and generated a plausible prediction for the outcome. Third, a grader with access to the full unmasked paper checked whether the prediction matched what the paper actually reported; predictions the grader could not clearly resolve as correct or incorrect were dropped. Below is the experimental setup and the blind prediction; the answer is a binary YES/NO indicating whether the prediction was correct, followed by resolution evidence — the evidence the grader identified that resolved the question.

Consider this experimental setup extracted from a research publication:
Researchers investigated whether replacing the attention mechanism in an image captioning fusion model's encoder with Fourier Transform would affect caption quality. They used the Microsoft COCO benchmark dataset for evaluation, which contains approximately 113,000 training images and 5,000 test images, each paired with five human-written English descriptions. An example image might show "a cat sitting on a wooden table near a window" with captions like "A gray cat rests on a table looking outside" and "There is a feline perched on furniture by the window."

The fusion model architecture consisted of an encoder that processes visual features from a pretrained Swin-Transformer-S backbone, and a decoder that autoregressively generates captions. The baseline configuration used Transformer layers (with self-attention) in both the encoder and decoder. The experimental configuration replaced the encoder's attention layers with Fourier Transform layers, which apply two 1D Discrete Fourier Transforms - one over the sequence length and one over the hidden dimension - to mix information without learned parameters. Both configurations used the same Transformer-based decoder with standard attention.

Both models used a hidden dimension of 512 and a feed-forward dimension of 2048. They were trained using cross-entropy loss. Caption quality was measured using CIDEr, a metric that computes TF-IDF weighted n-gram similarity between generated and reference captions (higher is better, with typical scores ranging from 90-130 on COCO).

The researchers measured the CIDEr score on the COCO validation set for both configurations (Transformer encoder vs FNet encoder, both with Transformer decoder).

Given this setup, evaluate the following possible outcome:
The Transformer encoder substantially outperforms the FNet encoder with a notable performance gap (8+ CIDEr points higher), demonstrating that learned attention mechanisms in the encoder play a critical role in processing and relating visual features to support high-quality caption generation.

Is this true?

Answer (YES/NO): NO